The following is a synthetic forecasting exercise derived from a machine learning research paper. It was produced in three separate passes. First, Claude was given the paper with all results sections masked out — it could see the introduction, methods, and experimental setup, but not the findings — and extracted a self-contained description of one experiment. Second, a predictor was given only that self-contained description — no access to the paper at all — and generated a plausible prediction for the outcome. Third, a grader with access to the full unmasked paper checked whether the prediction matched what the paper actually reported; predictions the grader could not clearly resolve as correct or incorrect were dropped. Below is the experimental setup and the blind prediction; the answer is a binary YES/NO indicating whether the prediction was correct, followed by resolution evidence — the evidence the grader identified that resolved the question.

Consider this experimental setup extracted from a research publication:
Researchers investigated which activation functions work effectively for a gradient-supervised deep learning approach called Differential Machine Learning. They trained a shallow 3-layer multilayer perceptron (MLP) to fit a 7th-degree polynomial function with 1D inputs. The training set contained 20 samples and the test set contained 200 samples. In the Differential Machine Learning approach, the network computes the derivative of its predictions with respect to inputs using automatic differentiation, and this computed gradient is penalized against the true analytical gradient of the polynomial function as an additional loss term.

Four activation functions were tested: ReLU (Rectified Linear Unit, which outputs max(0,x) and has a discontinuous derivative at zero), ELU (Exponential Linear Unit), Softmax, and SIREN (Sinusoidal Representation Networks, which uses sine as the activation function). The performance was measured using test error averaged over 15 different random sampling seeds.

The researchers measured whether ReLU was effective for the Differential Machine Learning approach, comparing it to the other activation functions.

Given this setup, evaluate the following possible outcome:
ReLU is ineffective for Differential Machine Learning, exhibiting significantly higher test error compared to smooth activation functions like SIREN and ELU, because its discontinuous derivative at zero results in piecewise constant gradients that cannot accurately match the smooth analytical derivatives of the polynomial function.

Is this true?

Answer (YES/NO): YES